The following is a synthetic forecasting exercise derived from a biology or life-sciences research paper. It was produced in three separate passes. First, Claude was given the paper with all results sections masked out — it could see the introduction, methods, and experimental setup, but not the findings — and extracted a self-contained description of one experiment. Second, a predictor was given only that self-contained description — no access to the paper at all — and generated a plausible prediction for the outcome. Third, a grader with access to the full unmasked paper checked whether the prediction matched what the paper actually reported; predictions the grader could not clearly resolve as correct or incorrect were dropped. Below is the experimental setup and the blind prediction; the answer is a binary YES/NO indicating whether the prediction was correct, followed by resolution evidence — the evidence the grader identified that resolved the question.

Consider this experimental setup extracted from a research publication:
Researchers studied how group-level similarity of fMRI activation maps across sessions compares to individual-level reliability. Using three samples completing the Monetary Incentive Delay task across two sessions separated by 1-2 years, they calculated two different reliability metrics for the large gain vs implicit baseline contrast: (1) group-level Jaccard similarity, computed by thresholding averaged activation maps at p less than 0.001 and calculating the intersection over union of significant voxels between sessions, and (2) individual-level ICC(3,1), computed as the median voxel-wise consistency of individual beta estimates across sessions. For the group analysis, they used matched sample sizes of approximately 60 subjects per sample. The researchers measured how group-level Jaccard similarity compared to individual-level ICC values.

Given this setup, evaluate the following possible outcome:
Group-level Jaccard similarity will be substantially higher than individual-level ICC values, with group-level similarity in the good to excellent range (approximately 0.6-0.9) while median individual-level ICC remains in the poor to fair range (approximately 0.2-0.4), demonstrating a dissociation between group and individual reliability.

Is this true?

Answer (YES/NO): NO